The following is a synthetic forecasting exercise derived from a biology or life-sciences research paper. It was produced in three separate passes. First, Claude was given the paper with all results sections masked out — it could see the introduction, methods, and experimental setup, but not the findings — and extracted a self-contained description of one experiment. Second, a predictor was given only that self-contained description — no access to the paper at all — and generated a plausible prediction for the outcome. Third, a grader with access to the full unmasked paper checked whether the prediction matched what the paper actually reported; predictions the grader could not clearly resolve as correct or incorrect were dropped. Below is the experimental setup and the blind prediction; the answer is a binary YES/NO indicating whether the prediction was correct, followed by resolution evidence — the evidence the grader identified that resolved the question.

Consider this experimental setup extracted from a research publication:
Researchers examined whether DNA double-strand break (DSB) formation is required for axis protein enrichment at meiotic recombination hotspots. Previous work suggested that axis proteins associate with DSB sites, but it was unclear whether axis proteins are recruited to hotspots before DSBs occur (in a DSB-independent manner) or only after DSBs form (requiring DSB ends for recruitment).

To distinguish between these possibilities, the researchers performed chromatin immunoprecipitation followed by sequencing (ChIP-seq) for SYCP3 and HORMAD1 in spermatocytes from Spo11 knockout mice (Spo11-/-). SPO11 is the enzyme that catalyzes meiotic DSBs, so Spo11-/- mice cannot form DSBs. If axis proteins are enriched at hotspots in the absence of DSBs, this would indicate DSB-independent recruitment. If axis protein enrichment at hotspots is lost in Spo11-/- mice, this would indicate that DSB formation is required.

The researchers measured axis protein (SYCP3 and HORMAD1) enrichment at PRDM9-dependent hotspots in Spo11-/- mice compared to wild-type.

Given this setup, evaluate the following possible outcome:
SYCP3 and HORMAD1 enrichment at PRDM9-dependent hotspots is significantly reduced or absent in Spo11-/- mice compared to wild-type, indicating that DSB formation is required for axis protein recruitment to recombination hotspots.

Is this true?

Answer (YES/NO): NO